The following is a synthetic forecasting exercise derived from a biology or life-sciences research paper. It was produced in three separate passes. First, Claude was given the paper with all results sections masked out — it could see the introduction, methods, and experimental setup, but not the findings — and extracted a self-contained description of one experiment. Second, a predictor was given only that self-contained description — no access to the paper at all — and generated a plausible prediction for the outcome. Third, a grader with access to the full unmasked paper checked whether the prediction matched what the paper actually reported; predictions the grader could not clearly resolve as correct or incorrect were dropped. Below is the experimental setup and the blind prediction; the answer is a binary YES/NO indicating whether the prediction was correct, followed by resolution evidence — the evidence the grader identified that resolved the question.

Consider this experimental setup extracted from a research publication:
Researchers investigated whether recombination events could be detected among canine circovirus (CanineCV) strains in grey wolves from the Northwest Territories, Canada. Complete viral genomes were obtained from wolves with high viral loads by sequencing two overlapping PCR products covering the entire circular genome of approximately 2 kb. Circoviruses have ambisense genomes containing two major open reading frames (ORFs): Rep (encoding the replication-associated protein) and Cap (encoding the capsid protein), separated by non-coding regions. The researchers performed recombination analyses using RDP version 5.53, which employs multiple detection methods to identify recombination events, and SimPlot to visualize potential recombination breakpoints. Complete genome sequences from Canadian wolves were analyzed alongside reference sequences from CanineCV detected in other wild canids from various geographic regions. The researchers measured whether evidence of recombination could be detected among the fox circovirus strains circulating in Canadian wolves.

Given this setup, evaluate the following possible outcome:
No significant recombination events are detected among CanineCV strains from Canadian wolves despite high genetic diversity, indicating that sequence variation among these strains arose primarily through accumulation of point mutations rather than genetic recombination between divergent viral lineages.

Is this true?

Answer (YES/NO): NO